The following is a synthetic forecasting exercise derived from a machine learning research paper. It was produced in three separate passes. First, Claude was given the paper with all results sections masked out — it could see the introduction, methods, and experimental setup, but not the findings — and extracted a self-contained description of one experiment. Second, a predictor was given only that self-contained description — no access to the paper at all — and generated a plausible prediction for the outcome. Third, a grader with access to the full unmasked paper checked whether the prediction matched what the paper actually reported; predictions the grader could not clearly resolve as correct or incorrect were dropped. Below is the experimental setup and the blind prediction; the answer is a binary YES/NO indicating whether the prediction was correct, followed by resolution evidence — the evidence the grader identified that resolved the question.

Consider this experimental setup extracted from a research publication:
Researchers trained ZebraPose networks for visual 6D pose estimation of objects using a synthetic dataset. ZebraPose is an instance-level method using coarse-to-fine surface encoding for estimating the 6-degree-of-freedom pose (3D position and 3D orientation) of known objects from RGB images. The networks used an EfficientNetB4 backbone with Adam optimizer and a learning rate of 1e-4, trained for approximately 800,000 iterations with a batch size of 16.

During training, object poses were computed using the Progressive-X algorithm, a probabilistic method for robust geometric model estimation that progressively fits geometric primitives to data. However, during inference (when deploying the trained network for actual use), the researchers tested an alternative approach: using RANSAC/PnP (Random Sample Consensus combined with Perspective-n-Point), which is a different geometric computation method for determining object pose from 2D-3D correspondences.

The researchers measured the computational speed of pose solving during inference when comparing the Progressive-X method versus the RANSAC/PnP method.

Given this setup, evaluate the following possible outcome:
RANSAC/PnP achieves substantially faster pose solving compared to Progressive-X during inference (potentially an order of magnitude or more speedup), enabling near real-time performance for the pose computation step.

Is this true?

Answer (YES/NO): NO